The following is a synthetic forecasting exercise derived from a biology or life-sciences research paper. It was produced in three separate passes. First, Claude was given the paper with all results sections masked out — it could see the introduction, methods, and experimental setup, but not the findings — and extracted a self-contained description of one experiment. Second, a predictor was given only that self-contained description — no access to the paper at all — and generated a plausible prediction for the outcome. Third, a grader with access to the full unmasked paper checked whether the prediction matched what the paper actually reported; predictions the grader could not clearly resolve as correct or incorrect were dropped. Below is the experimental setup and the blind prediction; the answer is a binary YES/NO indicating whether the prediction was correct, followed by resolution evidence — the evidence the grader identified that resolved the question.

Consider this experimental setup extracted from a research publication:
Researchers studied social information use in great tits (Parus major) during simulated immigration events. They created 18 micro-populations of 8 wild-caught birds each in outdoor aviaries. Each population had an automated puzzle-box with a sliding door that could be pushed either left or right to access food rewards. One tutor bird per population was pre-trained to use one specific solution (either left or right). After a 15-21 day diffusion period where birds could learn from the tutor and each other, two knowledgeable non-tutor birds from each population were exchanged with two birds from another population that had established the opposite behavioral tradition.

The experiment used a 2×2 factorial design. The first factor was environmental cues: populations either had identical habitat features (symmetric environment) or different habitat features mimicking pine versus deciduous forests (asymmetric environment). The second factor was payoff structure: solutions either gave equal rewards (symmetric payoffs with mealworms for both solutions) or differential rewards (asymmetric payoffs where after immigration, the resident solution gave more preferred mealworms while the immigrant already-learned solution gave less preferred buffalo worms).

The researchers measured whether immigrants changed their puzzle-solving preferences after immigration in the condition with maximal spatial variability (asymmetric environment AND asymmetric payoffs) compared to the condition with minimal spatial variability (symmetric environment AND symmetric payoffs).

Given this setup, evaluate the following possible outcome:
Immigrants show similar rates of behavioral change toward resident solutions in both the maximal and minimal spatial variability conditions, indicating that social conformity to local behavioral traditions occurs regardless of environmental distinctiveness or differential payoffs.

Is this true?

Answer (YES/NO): NO